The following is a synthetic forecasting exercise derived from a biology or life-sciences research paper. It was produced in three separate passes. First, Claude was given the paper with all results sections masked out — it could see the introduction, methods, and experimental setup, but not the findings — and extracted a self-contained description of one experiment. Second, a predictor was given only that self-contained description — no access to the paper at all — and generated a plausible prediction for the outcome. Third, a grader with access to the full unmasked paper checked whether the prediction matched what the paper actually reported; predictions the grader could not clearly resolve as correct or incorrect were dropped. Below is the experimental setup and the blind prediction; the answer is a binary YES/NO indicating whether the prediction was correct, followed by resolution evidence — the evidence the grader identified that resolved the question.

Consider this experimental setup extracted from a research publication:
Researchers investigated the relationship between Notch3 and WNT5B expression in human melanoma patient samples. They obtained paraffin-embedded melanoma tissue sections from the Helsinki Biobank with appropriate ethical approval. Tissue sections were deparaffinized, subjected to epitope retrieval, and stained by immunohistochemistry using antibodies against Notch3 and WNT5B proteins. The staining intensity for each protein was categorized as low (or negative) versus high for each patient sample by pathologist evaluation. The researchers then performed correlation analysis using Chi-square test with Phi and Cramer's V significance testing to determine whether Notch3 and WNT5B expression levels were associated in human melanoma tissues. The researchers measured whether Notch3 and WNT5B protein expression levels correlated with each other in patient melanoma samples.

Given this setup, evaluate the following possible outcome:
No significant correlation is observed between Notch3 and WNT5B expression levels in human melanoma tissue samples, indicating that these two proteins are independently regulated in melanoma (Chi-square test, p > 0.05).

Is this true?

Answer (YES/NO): NO